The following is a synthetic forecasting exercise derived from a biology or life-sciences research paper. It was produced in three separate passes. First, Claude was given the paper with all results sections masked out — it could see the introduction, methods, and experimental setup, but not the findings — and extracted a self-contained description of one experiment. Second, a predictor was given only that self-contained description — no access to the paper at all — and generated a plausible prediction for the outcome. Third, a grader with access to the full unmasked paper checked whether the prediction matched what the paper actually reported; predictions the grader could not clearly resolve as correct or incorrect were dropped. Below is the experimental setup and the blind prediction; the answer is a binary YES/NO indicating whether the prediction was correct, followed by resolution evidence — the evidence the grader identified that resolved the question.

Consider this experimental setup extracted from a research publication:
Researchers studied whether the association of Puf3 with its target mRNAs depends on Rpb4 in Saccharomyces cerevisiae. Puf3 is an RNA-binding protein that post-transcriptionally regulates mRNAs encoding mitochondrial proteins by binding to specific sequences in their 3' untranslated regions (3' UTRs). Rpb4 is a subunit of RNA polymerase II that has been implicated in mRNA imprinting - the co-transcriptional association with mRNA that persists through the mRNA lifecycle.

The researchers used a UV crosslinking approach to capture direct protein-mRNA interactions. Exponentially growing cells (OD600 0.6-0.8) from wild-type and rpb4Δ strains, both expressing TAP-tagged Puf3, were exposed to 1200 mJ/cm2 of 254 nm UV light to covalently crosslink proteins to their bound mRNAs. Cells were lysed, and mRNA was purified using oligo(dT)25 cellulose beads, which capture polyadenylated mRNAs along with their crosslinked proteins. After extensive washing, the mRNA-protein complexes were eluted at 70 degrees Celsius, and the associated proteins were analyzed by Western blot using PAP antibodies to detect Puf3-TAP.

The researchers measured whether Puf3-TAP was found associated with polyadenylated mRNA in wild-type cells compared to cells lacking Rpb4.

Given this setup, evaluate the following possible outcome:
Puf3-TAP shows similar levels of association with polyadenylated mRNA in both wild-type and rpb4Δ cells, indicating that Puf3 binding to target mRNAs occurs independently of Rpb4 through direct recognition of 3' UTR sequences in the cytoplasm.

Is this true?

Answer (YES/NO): NO